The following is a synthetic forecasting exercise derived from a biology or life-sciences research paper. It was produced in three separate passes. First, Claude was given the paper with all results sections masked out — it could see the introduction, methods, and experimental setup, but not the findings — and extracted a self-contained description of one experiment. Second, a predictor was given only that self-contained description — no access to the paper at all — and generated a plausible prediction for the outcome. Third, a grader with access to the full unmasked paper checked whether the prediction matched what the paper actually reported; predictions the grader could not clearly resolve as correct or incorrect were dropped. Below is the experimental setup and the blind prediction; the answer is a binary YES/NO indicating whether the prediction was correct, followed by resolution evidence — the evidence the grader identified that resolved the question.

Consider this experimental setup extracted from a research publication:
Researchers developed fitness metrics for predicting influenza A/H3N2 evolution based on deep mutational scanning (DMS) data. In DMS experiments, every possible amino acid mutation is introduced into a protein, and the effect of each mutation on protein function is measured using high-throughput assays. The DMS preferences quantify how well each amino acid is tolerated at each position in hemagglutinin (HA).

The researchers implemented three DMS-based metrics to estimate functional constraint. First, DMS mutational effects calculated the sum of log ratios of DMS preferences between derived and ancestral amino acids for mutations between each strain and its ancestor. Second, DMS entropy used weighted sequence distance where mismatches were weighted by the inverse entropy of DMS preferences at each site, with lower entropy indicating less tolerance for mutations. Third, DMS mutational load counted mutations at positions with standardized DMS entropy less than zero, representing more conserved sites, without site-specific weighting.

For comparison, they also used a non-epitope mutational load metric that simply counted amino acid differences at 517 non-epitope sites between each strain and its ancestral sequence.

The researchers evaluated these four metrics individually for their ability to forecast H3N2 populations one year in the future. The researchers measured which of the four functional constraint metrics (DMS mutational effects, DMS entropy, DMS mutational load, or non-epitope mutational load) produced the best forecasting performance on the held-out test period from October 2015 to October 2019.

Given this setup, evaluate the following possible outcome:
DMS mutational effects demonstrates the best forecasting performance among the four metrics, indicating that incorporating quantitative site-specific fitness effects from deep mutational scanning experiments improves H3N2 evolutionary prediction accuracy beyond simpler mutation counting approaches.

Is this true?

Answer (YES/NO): NO